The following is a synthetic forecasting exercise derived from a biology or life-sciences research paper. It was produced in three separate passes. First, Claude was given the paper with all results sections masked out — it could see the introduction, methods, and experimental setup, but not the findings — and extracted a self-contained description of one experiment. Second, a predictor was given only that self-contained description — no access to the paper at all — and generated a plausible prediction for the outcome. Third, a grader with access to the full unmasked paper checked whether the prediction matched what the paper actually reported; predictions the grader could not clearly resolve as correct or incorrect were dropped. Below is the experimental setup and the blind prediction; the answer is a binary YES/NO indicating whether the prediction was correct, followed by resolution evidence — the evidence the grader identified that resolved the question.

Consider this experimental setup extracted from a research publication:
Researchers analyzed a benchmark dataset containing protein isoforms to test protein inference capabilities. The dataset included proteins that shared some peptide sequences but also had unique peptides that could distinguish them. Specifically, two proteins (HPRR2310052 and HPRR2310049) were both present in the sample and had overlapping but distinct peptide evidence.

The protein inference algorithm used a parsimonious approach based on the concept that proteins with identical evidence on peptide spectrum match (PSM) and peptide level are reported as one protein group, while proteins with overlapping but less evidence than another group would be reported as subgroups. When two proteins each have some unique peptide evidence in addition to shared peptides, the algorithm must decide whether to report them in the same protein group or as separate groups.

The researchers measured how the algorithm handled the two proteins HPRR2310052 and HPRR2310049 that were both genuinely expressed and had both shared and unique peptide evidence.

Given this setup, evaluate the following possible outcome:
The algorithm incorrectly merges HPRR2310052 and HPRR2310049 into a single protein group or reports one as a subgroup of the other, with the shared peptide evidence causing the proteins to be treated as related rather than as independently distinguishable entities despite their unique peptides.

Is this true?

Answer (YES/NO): NO